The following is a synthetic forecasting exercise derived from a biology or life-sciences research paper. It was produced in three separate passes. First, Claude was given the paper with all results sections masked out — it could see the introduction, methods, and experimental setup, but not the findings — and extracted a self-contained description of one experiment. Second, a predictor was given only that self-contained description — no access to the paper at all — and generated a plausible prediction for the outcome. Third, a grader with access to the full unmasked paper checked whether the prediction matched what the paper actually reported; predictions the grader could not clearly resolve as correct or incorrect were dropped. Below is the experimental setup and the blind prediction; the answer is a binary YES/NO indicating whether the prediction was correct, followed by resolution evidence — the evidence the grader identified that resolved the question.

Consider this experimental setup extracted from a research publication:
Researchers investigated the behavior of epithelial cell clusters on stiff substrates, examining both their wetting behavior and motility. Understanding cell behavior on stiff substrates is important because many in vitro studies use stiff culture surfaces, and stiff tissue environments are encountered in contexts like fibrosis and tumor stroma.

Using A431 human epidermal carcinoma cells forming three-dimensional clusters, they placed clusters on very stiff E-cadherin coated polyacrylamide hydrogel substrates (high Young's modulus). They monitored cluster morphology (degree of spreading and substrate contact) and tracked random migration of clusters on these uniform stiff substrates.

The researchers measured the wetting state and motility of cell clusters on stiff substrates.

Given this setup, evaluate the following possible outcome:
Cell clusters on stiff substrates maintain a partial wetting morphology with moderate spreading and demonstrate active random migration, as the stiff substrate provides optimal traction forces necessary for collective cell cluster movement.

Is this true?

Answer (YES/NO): NO